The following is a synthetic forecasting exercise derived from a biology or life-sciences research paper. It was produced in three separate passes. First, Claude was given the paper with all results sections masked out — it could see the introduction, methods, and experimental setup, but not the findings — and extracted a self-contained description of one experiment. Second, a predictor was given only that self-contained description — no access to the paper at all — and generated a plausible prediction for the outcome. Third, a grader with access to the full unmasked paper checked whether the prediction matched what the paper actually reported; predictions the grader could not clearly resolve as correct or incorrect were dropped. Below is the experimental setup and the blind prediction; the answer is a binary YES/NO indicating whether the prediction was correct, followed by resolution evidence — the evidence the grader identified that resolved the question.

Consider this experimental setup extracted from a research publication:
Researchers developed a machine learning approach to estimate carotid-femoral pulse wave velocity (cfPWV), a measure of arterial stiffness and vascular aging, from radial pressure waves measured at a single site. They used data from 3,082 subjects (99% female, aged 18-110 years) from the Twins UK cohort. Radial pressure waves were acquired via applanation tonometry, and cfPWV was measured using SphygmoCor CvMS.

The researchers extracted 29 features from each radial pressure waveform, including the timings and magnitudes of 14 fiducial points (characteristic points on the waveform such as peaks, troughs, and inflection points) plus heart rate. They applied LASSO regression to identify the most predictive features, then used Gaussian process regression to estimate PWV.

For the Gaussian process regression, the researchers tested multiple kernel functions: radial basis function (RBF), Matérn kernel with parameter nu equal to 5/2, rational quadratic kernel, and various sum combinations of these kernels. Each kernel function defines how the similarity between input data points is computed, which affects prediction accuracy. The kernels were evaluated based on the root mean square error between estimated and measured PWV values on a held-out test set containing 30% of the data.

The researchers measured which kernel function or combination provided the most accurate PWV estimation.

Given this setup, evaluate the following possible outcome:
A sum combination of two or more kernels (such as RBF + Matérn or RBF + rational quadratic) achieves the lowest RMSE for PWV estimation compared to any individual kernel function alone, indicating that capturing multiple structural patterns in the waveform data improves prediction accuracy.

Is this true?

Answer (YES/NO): NO